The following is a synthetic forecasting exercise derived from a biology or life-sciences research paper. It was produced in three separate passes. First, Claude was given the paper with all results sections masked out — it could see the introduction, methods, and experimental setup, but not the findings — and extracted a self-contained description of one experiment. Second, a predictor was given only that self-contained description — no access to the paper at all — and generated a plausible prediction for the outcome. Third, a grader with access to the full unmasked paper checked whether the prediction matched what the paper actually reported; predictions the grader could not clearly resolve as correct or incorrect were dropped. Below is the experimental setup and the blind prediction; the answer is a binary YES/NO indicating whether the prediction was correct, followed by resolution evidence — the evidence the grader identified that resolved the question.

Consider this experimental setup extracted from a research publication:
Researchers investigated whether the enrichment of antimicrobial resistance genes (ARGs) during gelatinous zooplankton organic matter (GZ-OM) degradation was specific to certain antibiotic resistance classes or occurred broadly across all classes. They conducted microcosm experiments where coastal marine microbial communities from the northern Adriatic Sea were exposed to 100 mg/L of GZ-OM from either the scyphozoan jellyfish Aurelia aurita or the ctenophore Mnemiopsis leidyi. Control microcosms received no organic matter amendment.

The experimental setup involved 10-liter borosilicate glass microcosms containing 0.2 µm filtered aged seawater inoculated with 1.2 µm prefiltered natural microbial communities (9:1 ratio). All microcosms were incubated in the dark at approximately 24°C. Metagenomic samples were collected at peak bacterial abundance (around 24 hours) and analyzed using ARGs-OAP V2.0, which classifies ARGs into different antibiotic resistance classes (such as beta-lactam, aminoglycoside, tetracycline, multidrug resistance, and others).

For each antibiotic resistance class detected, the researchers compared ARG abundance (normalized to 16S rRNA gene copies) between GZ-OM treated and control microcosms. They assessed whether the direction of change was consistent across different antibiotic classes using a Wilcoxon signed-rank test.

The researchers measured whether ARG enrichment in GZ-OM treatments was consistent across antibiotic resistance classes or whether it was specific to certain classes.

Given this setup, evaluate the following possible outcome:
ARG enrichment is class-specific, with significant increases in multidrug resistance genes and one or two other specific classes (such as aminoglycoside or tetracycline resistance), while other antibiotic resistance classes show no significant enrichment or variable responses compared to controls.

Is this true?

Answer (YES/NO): NO